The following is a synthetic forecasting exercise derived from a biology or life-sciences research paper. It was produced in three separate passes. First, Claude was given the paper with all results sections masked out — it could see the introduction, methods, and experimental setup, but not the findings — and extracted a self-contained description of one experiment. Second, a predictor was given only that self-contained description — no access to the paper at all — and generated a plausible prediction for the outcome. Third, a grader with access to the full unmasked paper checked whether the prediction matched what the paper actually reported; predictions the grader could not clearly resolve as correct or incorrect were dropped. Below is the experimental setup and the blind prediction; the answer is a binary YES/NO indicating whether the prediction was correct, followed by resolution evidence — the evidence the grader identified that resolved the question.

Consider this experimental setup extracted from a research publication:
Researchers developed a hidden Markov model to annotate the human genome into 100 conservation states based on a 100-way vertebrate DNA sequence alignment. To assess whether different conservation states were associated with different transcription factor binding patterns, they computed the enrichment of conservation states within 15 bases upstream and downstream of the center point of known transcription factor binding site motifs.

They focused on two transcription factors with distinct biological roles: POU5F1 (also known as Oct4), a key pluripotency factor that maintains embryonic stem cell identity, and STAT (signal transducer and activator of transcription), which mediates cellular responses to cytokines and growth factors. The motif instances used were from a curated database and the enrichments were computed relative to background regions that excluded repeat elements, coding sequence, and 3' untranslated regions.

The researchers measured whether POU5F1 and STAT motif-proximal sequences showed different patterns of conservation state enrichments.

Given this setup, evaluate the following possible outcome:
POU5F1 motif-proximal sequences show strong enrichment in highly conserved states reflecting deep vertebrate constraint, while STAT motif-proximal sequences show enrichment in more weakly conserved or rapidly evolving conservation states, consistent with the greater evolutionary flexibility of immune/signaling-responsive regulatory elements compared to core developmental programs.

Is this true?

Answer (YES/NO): NO